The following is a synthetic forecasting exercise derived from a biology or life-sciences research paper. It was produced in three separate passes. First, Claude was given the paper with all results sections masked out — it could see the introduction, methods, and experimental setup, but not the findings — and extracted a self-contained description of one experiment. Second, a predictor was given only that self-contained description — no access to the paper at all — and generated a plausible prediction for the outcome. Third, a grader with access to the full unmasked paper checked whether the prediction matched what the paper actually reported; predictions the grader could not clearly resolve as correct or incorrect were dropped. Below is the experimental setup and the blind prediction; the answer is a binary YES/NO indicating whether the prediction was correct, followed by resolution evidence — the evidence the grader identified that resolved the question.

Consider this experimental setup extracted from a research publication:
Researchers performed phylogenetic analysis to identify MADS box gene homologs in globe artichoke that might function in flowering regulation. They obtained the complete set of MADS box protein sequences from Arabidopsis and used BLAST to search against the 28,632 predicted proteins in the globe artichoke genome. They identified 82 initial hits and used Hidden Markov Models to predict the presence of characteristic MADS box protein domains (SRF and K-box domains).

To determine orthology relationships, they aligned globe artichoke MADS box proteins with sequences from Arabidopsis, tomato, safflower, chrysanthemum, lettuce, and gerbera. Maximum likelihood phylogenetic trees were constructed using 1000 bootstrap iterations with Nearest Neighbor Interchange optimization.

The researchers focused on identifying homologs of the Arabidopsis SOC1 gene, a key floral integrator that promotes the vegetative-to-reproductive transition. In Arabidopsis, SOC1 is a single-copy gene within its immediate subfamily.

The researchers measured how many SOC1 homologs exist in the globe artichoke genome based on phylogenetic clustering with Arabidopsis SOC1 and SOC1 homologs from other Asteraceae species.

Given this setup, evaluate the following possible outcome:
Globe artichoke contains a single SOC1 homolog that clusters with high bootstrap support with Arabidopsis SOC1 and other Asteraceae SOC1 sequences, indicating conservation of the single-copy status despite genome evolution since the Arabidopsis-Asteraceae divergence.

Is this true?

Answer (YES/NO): NO